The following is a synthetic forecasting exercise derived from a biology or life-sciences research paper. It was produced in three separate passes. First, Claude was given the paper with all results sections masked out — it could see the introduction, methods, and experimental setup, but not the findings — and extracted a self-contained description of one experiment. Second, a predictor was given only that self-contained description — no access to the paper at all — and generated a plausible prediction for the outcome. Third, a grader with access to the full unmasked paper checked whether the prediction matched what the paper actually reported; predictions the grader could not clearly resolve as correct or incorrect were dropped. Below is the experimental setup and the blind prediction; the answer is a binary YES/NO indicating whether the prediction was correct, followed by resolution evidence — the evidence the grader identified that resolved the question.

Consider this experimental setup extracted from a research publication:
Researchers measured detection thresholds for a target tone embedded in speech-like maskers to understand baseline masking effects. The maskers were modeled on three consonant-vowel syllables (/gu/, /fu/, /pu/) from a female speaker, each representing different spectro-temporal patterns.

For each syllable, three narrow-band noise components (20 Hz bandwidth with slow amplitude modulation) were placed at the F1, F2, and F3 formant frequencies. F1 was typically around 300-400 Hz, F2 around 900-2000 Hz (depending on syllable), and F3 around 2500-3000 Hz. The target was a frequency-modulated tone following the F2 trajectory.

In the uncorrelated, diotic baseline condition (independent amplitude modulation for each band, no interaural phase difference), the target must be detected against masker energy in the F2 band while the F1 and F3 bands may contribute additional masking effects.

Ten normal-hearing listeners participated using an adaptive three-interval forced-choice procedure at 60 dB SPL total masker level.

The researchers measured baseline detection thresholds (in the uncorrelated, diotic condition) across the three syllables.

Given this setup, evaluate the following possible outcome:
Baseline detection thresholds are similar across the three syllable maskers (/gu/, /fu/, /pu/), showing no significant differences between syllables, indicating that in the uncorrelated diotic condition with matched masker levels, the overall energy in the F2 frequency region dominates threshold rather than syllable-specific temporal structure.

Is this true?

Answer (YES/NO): NO